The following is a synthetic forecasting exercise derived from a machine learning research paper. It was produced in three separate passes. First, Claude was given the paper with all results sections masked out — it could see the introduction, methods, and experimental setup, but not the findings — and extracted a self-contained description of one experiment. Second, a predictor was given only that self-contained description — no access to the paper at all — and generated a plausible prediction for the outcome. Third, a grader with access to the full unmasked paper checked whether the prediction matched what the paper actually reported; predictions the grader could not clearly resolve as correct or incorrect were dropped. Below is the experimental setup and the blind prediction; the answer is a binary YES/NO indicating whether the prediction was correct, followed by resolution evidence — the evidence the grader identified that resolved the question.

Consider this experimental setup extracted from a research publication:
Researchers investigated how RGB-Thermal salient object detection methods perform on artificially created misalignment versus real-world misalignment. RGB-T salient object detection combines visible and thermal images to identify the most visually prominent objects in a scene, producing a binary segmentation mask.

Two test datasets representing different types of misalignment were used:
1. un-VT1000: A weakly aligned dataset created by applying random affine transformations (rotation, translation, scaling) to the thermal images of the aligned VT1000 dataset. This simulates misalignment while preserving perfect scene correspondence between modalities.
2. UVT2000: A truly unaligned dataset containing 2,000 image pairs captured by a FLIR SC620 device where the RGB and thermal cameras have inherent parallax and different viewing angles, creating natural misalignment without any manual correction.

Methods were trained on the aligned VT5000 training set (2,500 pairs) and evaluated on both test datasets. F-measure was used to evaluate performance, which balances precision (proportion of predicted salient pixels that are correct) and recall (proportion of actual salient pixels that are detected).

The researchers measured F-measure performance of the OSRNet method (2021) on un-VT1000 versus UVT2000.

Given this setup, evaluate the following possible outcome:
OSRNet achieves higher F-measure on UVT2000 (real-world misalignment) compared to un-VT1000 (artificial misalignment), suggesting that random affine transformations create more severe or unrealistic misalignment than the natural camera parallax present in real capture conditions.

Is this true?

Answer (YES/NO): NO